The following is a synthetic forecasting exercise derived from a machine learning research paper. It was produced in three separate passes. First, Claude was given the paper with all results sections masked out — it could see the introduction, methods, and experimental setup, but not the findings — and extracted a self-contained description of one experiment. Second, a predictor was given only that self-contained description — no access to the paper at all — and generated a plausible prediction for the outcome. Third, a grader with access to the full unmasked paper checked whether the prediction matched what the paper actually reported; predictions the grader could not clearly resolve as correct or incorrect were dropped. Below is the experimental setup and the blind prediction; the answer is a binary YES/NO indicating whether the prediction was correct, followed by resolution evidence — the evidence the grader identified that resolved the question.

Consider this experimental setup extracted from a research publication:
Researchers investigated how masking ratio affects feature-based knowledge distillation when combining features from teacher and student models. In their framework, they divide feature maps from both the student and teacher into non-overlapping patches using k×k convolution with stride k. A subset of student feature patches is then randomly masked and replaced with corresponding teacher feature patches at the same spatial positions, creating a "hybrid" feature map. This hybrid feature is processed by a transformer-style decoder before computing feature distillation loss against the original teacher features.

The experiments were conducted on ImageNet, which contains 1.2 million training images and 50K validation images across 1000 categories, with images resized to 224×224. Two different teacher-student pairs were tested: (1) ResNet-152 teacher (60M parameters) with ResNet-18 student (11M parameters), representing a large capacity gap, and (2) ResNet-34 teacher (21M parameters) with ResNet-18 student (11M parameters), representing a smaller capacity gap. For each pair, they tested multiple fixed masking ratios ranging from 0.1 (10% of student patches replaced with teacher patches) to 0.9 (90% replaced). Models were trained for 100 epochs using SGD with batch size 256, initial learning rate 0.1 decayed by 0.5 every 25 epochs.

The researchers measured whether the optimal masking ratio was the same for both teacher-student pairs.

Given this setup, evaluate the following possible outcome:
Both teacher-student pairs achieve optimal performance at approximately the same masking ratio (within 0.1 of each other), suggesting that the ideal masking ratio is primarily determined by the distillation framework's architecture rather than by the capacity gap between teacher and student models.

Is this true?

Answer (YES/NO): NO